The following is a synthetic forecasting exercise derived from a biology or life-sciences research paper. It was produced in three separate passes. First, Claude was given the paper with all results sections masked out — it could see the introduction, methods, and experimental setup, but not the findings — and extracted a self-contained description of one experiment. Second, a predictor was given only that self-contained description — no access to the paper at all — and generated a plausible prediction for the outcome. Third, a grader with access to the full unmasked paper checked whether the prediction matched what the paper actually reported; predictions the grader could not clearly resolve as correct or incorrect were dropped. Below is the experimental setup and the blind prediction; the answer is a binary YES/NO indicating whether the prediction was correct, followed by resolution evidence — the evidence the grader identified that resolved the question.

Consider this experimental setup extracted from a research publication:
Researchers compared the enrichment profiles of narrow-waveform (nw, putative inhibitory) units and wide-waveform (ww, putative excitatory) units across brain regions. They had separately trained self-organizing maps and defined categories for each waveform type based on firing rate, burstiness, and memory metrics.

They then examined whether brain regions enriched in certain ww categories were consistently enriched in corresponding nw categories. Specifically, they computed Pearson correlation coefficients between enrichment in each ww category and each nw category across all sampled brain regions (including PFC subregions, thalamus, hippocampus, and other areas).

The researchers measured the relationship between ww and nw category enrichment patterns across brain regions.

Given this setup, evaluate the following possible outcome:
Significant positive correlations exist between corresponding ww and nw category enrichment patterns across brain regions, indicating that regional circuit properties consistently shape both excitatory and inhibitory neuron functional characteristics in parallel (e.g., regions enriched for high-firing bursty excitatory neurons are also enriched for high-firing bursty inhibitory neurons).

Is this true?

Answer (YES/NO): NO